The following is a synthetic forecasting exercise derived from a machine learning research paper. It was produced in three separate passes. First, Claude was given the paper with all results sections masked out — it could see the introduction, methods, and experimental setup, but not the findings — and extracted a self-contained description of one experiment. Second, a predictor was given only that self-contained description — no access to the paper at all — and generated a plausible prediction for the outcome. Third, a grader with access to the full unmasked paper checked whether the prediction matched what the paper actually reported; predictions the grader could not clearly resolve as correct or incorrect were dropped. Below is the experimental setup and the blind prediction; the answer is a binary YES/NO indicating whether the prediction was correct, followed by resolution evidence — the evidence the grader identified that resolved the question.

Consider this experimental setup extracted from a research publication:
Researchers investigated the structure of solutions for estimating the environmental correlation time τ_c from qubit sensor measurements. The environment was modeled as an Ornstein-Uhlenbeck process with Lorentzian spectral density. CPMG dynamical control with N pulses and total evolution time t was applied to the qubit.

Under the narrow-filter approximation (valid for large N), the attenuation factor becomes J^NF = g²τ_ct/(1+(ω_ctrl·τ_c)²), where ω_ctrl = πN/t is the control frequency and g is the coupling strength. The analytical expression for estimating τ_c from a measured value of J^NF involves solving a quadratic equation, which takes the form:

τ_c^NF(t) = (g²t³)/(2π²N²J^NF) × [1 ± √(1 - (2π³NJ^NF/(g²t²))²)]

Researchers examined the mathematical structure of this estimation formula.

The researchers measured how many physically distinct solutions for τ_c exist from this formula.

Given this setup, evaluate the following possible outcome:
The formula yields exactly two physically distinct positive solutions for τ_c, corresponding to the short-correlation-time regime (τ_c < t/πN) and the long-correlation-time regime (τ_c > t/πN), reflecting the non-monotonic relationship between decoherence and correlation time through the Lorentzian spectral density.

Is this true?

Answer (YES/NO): YES